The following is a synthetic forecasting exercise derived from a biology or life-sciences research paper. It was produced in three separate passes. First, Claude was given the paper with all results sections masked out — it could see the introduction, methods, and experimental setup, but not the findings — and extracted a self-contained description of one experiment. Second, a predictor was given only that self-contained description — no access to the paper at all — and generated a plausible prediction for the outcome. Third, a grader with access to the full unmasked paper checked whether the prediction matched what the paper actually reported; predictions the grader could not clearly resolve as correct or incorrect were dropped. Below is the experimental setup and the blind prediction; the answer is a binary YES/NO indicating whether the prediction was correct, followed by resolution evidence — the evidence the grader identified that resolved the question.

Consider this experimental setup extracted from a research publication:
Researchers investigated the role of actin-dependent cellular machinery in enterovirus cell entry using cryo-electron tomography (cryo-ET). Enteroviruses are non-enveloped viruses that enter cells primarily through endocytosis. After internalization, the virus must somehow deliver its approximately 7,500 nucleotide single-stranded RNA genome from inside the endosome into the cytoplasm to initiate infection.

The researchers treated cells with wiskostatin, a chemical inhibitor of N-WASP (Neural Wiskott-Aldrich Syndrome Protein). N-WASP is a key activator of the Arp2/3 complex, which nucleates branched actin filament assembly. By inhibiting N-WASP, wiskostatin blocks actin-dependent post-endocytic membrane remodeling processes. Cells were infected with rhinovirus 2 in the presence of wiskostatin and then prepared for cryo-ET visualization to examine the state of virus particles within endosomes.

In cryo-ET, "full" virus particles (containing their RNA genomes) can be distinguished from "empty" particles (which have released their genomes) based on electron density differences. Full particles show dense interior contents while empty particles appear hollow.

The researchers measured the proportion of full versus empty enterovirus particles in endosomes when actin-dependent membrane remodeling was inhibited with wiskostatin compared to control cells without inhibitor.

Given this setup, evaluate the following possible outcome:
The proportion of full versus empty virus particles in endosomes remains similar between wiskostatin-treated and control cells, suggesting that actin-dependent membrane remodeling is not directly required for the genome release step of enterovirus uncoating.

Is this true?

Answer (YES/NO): NO